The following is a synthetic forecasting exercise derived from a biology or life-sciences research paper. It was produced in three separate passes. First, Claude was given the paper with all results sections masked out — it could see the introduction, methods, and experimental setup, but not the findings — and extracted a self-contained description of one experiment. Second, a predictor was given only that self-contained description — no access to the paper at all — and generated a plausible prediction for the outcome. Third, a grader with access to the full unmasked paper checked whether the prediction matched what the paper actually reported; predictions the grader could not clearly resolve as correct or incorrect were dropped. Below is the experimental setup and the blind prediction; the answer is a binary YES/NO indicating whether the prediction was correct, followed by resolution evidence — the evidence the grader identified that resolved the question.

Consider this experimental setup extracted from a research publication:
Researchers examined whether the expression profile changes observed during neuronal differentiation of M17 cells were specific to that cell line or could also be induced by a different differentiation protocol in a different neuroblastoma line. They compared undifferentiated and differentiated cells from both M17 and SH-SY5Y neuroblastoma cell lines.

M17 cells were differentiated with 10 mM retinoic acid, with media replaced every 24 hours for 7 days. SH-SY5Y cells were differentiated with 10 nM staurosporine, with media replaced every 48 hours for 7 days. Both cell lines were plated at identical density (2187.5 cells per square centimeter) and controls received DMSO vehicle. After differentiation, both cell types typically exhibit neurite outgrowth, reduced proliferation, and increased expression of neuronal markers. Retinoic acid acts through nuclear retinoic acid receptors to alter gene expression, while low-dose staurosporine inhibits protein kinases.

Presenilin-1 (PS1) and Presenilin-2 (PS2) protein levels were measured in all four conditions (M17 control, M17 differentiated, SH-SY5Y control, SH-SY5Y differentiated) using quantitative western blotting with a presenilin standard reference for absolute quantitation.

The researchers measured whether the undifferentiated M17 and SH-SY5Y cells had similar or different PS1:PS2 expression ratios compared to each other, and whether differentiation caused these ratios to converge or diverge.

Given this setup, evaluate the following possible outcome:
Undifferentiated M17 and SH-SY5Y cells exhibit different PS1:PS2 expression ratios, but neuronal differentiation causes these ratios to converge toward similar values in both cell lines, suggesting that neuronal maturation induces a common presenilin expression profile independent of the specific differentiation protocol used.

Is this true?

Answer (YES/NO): YES